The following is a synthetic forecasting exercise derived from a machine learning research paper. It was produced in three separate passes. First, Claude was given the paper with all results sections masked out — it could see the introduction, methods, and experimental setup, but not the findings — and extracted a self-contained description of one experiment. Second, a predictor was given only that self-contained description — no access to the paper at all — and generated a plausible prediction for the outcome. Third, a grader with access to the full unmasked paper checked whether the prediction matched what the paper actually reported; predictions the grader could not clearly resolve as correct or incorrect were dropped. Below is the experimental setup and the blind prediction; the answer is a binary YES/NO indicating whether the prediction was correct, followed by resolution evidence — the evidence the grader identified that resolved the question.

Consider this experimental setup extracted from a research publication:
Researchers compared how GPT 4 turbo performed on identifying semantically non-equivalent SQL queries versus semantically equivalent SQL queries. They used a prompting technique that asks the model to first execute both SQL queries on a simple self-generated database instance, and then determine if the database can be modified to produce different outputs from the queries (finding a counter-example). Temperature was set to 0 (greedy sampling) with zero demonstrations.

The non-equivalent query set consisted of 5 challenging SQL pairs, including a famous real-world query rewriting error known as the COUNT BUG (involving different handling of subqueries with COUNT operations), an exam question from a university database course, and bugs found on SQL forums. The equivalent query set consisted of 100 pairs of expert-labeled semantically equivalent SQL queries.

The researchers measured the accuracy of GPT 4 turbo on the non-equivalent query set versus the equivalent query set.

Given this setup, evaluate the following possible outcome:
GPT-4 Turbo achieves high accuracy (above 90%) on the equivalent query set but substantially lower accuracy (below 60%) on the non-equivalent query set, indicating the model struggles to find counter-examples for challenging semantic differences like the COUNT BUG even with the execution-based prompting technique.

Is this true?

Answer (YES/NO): NO